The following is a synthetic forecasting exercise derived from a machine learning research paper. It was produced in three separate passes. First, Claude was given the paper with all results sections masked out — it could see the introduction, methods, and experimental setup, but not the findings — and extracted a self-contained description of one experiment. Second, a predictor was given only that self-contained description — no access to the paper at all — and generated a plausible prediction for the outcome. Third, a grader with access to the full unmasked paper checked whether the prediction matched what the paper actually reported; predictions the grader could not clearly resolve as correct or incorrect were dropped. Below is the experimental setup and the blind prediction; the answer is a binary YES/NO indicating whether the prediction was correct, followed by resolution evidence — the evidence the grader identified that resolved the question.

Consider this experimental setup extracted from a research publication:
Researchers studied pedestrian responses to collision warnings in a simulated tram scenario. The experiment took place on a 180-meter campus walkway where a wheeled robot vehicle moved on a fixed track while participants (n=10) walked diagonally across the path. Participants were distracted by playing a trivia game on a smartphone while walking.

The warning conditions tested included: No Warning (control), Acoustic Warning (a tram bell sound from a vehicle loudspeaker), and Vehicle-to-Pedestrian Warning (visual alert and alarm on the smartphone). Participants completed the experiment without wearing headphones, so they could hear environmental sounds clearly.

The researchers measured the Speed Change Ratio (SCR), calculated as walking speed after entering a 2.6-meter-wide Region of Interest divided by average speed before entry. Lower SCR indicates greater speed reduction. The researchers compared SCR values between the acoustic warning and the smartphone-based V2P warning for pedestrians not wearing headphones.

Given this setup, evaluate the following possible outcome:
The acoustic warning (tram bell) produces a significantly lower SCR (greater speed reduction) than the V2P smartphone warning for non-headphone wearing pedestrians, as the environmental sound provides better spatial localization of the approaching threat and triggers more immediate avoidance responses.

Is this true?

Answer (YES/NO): NO